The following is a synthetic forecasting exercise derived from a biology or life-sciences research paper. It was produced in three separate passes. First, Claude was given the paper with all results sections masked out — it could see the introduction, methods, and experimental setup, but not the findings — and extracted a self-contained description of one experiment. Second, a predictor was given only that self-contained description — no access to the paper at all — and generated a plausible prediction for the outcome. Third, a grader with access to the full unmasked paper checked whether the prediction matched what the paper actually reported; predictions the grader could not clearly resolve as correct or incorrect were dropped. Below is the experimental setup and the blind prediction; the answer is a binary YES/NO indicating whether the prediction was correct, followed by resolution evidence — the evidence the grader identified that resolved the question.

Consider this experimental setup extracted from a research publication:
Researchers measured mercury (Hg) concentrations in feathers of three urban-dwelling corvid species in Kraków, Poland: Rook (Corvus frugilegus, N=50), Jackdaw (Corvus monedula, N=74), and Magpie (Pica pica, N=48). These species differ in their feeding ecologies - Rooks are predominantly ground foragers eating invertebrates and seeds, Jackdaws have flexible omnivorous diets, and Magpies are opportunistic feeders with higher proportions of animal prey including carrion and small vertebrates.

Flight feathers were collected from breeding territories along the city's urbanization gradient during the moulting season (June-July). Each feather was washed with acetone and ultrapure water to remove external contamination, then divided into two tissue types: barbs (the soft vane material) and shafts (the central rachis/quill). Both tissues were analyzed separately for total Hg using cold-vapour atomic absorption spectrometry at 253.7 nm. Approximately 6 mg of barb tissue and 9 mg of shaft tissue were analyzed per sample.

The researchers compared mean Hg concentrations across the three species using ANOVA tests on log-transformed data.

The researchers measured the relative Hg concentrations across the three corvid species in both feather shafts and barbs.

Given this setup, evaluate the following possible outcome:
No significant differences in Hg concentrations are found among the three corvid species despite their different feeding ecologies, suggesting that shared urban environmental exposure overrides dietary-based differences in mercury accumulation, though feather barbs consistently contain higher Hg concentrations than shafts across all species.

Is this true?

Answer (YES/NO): NO